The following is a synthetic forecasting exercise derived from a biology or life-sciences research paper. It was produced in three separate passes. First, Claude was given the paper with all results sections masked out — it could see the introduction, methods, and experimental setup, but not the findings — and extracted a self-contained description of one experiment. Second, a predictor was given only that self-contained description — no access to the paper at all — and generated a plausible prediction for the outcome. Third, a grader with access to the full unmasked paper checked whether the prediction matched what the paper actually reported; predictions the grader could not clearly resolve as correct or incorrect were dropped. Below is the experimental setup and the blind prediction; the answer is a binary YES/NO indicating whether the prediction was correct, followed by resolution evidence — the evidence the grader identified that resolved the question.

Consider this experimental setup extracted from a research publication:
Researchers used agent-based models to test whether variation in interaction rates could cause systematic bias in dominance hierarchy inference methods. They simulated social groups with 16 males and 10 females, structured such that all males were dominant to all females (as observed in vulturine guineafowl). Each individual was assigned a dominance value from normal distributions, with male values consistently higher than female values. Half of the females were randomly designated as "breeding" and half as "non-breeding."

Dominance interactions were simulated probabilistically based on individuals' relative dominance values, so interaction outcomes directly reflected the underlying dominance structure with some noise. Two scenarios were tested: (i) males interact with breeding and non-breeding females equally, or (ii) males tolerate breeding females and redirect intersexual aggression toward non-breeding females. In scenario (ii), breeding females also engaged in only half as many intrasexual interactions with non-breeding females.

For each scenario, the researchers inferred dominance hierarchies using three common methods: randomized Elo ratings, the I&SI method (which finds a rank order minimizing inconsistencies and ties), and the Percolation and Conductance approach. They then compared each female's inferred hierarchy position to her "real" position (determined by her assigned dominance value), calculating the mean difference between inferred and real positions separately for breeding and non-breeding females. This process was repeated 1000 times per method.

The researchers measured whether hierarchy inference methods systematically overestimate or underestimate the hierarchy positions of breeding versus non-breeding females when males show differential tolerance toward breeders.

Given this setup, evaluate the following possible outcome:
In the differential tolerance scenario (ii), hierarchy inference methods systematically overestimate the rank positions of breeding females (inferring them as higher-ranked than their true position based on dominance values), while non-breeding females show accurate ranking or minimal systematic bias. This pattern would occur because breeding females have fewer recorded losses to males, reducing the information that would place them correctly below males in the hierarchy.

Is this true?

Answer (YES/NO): NO